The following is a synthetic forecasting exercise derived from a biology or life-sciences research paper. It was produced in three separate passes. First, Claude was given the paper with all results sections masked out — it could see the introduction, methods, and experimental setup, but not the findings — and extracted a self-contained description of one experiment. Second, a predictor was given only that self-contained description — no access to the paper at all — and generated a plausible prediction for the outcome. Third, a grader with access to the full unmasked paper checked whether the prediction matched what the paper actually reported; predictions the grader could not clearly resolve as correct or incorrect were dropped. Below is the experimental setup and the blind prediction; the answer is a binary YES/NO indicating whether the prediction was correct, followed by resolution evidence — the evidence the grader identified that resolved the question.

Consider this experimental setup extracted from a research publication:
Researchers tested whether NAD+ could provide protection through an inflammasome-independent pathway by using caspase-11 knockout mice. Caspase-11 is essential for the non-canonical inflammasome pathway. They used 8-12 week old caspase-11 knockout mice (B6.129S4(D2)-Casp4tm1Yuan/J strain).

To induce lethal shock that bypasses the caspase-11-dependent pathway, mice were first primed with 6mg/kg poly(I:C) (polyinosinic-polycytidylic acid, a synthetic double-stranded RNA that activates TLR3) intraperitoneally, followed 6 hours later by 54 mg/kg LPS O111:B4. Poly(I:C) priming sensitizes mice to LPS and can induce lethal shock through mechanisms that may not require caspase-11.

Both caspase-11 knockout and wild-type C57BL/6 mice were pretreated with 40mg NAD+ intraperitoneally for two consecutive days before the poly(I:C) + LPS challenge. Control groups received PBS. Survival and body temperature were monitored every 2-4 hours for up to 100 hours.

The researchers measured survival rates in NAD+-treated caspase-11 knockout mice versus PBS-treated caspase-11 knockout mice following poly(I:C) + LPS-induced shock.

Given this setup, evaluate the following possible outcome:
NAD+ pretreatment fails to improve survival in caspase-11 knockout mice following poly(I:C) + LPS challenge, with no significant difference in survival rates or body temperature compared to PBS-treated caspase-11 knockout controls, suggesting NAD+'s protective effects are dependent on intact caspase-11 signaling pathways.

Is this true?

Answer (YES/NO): NO